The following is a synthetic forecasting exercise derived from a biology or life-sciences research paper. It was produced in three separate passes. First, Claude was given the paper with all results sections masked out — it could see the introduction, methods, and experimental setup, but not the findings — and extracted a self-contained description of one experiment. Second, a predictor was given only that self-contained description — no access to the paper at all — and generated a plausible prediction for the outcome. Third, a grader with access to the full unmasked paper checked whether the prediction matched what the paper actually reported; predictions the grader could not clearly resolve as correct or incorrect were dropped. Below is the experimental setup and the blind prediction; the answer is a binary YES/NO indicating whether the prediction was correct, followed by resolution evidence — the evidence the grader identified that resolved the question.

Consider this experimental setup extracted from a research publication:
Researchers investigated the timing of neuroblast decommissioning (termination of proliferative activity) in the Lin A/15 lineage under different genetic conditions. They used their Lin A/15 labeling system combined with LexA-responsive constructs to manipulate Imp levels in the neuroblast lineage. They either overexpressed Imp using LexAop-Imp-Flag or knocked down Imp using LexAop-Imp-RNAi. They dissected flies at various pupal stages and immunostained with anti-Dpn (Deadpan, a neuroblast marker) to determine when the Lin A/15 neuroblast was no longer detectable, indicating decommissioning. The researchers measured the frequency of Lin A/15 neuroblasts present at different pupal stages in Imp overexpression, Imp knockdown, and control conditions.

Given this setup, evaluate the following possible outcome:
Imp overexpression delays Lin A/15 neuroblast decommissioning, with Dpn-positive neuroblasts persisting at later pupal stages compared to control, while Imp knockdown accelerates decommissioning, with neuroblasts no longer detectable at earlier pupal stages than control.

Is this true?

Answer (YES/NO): YES